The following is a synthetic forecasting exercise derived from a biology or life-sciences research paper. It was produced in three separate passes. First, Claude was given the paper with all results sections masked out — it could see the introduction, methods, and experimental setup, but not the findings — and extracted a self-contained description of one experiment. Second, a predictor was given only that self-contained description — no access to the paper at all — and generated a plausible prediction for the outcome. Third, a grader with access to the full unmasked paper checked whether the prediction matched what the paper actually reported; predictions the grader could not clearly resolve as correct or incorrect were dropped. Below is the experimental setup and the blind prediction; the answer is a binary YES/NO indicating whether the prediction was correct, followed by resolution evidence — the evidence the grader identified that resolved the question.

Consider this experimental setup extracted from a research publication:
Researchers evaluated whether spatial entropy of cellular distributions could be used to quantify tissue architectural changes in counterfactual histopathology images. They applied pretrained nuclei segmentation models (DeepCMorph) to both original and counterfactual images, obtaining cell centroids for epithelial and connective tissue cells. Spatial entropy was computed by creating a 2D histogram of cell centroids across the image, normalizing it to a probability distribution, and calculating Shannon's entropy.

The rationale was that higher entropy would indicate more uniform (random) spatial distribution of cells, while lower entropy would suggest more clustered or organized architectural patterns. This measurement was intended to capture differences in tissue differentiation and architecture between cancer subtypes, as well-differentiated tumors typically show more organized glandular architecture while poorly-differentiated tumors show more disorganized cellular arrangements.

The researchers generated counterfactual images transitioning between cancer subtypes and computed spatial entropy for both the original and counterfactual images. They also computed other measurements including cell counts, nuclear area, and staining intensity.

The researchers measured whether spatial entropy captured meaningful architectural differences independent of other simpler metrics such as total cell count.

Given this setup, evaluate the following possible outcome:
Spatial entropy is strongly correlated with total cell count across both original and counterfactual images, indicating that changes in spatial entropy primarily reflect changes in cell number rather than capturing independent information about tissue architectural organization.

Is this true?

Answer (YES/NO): YES